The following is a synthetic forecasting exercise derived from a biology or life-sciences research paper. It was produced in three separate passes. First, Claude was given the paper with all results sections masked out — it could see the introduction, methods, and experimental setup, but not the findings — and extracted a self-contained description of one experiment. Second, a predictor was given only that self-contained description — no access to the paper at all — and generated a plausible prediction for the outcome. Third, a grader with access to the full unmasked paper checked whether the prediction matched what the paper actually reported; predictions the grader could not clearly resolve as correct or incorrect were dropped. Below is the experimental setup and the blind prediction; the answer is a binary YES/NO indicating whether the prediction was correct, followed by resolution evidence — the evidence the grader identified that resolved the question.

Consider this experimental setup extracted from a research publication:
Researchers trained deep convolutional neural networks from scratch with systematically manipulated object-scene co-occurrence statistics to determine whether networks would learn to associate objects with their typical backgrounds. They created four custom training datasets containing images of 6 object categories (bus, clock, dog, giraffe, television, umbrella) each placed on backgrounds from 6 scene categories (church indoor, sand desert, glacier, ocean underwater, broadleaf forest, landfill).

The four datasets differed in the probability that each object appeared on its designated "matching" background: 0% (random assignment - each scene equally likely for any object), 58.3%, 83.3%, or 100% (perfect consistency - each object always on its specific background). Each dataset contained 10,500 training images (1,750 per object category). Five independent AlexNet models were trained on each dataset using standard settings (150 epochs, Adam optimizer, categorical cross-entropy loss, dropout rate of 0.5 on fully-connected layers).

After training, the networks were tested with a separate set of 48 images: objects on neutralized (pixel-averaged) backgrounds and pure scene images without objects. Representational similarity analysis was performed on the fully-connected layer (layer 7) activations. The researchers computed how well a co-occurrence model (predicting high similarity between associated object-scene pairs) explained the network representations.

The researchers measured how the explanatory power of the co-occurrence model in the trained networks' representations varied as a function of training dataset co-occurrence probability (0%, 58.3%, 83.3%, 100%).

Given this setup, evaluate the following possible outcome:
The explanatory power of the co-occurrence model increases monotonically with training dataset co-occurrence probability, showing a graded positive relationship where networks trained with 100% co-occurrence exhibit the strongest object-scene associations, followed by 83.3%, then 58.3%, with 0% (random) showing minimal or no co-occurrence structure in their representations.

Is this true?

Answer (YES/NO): YES